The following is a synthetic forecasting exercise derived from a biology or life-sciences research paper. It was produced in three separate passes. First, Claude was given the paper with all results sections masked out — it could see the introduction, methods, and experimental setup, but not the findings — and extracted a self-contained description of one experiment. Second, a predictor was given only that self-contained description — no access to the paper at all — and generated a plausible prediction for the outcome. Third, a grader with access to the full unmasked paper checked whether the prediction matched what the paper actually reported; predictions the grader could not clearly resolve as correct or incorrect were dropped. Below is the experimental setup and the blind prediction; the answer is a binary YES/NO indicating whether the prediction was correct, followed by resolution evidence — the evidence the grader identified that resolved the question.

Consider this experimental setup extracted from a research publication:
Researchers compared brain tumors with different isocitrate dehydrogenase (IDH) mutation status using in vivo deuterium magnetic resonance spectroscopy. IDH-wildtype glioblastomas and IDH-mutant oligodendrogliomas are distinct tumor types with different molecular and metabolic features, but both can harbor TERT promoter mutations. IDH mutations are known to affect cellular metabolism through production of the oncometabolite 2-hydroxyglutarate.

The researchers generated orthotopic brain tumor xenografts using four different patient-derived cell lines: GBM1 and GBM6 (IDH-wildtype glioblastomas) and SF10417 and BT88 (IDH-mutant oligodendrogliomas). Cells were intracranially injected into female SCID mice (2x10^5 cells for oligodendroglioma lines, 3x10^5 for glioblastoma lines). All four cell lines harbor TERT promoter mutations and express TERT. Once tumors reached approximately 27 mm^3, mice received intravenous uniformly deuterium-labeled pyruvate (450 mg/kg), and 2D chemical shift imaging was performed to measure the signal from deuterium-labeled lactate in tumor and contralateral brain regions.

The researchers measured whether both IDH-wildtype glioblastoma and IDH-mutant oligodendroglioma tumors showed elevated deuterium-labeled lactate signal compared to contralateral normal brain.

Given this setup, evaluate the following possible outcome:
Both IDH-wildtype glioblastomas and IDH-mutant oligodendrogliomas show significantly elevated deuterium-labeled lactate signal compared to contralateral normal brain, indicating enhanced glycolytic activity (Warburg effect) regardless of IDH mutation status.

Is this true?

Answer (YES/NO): YES